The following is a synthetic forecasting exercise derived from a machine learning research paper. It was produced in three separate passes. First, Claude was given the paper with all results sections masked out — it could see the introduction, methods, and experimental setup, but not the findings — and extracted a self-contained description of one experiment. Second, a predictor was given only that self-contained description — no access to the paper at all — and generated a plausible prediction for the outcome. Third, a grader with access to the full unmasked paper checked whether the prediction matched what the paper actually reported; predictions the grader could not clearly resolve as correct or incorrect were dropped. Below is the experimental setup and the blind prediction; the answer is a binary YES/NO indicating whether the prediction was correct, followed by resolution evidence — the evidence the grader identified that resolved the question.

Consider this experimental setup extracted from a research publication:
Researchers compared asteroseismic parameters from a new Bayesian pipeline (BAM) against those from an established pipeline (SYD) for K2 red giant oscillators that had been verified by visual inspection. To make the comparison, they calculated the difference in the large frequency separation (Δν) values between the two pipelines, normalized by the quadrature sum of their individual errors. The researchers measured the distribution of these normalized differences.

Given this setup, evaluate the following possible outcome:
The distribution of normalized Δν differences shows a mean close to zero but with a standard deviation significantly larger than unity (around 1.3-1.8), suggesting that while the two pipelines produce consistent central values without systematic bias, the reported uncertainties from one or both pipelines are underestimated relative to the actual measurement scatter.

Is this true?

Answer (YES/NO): NO